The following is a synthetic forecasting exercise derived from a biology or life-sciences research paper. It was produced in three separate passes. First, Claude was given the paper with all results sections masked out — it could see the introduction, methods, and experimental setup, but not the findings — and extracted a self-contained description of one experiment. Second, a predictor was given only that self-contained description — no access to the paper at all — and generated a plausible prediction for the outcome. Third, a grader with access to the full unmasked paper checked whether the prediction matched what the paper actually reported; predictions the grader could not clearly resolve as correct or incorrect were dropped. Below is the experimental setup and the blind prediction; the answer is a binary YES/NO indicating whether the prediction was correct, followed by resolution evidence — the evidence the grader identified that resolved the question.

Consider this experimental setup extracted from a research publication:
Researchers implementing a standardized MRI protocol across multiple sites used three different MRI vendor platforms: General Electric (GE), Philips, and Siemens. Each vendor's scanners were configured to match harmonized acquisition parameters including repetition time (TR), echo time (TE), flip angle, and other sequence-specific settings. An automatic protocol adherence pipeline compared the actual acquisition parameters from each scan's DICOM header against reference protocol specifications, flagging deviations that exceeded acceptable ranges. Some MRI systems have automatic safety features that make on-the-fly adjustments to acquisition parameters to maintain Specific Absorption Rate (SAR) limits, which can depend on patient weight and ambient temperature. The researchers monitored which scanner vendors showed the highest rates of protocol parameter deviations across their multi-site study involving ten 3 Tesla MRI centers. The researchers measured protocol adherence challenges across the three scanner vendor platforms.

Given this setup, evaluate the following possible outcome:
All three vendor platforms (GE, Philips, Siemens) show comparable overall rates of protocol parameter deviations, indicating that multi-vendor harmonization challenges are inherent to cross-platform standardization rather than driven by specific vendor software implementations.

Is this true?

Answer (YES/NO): NO